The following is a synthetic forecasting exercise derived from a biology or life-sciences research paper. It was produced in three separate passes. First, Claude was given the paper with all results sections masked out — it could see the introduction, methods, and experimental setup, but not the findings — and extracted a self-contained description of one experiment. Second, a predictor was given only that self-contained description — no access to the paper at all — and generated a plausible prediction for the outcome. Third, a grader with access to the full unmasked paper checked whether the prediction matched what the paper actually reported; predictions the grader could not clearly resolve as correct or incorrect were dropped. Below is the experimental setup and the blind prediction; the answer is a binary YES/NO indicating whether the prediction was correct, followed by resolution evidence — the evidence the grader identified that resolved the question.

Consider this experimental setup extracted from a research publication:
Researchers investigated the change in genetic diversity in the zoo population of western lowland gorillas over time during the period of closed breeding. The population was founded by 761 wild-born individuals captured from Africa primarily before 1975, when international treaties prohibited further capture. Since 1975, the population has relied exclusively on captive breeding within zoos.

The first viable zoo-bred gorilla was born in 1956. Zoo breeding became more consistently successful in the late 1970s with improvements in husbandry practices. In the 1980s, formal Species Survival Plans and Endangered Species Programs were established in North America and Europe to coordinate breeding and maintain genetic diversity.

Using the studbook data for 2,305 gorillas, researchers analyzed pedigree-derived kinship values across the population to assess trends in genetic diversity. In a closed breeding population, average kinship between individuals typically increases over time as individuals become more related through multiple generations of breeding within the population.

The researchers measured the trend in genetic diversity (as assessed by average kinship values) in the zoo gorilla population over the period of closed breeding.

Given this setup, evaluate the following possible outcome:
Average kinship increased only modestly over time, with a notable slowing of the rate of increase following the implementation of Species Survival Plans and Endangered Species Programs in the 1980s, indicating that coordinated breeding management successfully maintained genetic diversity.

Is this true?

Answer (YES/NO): NO